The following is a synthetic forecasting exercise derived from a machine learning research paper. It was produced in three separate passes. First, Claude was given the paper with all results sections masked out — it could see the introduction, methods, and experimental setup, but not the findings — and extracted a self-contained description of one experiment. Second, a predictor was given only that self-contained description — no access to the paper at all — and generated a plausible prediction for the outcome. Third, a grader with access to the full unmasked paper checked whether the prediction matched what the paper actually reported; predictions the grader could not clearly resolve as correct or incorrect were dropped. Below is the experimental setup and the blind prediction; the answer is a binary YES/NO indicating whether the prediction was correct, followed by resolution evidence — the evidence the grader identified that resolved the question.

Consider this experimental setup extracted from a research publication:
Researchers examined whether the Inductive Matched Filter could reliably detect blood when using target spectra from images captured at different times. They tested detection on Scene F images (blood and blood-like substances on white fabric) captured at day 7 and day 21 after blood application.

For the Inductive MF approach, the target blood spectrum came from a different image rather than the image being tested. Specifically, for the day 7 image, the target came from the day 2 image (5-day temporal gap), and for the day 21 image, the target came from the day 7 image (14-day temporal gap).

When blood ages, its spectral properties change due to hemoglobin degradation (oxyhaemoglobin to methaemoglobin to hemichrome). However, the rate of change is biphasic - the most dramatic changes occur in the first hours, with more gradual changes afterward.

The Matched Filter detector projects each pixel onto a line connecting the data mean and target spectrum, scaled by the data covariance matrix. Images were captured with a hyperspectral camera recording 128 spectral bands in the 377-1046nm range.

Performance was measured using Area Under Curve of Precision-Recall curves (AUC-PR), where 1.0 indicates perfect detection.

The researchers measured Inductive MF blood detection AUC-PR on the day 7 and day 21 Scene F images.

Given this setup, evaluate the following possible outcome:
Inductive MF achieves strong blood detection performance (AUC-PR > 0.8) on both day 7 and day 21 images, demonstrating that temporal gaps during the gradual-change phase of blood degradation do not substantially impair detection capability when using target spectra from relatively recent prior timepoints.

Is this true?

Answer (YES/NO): YES